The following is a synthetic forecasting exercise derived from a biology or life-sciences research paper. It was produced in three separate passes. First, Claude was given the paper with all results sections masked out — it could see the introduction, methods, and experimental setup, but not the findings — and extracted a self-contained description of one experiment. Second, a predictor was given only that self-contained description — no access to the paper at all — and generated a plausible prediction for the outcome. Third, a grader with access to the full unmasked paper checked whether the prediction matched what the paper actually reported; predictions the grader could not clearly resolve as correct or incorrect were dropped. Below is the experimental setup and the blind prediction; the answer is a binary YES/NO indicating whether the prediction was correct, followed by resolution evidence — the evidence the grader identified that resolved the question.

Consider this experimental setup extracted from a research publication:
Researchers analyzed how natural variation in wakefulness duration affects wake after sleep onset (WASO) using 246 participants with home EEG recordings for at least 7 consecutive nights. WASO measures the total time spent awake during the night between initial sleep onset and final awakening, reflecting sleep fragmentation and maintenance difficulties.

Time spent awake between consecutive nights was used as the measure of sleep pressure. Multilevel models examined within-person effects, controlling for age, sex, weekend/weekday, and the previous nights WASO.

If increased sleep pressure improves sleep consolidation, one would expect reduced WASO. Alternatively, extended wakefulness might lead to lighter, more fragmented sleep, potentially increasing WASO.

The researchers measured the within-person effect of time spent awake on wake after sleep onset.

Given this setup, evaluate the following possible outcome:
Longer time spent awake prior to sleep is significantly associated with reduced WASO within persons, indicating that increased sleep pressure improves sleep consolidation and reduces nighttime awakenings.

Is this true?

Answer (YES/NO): YES